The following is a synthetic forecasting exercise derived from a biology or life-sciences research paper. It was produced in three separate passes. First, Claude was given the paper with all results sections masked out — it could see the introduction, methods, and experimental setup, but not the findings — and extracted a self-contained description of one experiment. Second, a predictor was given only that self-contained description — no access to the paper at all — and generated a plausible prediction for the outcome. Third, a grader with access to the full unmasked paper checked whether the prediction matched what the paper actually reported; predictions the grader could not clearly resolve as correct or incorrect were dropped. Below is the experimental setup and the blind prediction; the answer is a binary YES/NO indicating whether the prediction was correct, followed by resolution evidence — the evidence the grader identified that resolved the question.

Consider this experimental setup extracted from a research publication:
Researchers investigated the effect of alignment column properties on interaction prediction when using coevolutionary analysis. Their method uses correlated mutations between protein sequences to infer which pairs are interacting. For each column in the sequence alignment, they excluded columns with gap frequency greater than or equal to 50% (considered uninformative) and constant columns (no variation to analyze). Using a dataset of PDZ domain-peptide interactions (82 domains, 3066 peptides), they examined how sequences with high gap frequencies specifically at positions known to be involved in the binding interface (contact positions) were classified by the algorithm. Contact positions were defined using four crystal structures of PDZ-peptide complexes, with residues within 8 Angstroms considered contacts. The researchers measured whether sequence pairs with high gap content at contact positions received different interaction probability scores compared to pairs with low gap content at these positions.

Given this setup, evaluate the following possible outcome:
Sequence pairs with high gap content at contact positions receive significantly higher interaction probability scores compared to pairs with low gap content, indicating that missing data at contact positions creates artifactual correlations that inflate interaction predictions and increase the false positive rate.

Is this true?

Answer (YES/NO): NO